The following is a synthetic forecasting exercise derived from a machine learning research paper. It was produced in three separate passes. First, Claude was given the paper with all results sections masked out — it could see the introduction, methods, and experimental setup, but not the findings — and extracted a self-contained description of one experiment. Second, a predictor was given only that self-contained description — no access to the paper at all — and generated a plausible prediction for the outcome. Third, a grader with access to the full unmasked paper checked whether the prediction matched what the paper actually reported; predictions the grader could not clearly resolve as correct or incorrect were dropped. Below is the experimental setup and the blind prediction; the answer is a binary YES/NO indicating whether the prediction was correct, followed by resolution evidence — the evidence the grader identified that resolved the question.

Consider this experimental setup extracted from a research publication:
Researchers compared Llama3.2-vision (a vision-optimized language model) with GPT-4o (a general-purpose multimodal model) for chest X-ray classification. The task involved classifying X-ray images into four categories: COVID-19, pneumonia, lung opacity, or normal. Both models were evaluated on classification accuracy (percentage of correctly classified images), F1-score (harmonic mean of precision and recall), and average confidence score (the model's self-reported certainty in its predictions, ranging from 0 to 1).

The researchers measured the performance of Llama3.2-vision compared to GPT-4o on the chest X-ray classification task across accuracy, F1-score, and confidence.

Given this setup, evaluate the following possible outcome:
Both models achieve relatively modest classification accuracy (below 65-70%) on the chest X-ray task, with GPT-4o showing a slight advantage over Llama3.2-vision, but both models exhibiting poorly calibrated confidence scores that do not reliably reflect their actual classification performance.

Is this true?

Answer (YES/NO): NO